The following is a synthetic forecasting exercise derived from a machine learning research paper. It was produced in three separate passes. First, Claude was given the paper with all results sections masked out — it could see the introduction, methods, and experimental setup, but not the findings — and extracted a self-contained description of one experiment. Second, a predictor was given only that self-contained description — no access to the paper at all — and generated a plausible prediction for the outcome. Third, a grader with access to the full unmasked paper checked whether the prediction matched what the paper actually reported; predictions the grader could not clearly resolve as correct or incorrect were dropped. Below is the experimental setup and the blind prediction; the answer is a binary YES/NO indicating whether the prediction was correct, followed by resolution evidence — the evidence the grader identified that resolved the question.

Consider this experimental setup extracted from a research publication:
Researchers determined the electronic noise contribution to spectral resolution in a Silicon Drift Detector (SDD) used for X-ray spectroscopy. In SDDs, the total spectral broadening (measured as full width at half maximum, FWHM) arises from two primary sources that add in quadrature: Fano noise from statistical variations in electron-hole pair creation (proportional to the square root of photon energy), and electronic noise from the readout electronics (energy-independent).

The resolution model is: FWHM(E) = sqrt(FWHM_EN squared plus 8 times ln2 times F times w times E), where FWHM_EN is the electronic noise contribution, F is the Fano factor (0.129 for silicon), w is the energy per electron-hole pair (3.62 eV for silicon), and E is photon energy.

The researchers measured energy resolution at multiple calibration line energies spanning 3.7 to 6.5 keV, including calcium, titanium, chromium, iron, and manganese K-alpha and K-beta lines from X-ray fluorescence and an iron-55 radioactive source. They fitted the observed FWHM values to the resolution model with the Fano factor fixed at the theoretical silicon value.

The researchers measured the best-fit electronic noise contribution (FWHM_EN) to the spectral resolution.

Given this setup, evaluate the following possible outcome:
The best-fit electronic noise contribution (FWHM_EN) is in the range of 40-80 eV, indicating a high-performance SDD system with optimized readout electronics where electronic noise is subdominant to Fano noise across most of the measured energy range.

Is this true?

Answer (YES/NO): NO